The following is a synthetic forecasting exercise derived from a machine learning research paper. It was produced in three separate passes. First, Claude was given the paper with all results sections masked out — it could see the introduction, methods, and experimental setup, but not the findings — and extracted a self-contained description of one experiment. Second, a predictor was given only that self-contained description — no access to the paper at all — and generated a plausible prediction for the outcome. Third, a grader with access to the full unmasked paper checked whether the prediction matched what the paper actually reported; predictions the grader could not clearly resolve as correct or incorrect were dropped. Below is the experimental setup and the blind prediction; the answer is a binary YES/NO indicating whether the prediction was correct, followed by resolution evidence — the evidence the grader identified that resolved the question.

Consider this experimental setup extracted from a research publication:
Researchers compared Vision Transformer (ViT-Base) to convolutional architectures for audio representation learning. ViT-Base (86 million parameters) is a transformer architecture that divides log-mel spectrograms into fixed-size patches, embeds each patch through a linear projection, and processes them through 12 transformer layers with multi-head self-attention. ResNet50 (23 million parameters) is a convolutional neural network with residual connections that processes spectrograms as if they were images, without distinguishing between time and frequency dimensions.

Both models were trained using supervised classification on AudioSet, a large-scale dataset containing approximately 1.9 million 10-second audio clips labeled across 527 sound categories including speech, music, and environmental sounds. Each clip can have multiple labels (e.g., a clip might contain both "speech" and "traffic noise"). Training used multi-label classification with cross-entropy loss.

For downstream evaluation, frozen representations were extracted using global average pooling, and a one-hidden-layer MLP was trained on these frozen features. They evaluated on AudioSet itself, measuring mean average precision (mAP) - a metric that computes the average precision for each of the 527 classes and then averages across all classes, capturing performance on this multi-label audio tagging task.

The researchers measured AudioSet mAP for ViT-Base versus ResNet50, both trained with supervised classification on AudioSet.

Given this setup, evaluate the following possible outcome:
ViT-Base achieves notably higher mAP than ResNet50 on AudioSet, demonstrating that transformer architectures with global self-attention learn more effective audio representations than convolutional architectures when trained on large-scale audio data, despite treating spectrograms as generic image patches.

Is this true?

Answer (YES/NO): NO